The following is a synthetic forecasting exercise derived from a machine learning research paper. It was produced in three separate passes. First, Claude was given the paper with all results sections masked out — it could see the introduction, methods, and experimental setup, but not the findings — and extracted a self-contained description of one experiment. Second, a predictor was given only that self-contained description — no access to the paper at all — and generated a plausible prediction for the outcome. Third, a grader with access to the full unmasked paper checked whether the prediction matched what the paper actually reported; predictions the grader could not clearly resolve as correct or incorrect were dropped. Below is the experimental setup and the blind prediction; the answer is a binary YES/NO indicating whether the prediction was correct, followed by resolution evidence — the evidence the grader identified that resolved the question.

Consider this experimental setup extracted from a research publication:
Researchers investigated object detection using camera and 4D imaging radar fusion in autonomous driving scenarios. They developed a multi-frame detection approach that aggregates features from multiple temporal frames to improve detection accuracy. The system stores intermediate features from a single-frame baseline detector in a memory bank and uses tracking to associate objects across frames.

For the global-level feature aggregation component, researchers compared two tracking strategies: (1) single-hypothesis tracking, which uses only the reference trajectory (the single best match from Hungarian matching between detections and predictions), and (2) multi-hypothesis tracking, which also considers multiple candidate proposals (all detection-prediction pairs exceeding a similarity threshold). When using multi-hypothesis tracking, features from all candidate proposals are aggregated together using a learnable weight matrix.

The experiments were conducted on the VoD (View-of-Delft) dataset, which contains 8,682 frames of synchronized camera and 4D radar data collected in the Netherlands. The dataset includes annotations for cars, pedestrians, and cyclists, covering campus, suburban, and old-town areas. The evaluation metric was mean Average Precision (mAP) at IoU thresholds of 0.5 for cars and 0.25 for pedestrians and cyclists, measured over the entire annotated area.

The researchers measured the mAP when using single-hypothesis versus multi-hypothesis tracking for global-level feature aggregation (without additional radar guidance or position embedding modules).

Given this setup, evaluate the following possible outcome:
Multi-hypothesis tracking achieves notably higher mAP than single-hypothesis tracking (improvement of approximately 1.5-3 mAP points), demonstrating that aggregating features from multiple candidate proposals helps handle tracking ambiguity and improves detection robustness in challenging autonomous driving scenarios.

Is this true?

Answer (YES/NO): YES